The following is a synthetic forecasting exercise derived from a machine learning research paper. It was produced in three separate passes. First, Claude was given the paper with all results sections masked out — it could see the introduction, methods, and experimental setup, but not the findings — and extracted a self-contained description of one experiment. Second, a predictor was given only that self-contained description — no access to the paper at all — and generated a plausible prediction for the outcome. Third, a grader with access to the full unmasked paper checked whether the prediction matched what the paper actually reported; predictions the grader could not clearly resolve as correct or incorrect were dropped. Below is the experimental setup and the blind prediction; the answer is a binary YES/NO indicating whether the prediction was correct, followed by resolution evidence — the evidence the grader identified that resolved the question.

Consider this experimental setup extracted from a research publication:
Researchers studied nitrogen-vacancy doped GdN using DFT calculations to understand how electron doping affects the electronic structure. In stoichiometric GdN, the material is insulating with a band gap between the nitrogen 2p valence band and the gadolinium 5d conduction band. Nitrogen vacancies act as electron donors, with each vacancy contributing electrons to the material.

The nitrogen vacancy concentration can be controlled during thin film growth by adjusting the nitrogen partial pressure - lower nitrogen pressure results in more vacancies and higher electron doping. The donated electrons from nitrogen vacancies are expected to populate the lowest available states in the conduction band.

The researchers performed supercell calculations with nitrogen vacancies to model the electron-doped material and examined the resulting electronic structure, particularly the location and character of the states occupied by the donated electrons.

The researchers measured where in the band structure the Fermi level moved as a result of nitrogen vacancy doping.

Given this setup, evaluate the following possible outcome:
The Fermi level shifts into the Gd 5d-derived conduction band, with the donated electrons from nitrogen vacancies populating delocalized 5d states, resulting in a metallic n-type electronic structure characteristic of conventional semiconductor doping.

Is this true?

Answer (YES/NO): NO